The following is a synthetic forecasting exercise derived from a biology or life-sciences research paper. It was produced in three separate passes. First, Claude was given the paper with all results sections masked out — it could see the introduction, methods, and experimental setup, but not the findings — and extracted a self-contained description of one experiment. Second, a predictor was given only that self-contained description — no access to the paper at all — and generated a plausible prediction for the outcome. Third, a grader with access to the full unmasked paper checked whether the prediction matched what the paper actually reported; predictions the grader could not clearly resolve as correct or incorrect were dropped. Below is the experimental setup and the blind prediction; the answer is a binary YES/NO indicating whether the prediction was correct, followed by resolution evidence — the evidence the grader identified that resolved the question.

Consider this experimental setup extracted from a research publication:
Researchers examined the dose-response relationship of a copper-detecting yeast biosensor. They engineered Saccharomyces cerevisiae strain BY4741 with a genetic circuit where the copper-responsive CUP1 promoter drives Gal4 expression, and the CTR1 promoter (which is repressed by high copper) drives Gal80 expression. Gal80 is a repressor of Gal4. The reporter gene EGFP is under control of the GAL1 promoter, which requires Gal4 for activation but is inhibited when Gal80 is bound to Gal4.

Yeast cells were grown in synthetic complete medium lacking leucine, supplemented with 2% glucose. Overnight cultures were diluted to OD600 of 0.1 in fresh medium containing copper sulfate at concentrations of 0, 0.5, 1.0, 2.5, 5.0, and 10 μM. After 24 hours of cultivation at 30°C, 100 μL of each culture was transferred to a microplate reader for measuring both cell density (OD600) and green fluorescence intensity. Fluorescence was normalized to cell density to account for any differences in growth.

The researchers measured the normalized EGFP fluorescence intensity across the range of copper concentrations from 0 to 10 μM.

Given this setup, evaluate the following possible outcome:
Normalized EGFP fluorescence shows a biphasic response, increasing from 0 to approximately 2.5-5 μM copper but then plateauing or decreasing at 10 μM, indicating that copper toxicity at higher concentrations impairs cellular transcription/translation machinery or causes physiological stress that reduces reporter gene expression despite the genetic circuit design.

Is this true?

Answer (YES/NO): NO